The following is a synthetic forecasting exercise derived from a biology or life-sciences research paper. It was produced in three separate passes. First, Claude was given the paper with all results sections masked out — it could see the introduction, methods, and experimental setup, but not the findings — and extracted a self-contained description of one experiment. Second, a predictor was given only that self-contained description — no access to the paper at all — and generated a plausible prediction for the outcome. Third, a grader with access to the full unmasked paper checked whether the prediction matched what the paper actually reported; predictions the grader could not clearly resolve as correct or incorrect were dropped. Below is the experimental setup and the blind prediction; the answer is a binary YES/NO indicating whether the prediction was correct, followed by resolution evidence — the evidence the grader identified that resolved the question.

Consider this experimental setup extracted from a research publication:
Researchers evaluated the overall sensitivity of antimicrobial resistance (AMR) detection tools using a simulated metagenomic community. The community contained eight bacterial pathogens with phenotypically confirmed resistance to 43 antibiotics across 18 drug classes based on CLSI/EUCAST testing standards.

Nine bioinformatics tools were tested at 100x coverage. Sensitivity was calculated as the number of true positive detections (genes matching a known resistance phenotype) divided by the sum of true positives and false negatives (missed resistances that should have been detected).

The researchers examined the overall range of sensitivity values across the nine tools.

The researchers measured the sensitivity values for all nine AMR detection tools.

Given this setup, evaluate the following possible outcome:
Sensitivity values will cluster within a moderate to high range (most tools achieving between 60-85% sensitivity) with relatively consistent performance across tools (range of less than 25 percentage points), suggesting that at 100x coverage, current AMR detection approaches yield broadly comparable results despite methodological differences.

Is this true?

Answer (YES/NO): NO